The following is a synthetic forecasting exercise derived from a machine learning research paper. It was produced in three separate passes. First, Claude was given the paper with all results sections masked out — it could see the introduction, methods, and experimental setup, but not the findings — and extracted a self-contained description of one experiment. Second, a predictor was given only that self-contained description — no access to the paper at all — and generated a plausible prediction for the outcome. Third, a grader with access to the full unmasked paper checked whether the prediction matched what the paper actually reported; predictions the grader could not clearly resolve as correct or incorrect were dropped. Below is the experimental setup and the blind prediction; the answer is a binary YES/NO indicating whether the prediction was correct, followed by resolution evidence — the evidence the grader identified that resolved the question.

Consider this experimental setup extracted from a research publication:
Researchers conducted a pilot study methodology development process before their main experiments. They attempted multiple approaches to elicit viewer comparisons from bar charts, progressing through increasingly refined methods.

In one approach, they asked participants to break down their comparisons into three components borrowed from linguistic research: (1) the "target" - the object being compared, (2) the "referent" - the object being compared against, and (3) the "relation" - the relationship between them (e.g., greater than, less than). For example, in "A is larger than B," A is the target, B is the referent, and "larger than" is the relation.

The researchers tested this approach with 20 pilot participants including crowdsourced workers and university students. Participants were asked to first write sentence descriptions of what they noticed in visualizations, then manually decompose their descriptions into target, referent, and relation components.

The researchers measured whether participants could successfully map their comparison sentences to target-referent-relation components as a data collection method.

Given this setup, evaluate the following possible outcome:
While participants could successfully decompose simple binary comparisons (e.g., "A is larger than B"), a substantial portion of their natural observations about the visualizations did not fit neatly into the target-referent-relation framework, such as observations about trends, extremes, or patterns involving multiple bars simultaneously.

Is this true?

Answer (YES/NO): NO